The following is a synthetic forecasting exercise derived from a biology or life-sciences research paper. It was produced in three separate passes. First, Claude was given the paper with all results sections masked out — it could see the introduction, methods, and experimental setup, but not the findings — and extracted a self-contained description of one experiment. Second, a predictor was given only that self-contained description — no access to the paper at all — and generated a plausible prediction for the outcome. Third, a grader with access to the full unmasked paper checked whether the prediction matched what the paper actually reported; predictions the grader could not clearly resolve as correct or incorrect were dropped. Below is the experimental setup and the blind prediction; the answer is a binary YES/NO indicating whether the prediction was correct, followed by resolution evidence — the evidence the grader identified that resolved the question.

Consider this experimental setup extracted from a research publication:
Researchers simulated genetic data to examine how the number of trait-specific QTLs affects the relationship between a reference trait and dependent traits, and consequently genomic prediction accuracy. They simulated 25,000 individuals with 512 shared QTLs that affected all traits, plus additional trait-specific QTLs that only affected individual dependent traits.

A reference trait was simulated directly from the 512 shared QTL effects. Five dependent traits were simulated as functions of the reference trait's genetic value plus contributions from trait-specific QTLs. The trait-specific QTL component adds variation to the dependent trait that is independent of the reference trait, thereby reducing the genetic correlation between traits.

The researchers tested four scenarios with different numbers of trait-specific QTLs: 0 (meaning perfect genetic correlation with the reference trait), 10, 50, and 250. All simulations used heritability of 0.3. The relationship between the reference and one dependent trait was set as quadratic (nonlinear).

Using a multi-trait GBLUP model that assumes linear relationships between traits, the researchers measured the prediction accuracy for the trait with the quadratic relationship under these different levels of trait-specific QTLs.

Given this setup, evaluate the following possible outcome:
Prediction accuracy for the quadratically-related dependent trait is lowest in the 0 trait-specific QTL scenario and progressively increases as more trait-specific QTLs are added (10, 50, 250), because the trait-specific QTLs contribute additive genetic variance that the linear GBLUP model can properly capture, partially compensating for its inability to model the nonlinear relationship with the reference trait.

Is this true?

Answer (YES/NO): YES